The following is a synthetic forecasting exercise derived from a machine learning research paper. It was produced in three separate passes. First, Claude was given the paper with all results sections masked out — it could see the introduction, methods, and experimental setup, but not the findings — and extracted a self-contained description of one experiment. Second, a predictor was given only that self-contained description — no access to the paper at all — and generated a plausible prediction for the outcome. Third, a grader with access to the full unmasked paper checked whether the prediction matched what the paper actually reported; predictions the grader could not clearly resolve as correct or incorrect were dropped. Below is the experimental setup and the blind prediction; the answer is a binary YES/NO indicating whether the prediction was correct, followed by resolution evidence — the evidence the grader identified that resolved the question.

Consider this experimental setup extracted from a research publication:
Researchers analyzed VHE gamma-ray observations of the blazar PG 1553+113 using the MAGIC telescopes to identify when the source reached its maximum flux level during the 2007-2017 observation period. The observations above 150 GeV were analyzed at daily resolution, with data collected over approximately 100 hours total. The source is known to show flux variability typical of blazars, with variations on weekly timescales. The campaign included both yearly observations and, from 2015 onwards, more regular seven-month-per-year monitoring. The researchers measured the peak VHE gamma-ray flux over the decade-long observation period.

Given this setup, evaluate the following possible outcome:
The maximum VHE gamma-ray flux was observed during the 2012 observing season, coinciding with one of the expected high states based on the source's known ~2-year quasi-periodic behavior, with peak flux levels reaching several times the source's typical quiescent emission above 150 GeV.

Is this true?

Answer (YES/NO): NO